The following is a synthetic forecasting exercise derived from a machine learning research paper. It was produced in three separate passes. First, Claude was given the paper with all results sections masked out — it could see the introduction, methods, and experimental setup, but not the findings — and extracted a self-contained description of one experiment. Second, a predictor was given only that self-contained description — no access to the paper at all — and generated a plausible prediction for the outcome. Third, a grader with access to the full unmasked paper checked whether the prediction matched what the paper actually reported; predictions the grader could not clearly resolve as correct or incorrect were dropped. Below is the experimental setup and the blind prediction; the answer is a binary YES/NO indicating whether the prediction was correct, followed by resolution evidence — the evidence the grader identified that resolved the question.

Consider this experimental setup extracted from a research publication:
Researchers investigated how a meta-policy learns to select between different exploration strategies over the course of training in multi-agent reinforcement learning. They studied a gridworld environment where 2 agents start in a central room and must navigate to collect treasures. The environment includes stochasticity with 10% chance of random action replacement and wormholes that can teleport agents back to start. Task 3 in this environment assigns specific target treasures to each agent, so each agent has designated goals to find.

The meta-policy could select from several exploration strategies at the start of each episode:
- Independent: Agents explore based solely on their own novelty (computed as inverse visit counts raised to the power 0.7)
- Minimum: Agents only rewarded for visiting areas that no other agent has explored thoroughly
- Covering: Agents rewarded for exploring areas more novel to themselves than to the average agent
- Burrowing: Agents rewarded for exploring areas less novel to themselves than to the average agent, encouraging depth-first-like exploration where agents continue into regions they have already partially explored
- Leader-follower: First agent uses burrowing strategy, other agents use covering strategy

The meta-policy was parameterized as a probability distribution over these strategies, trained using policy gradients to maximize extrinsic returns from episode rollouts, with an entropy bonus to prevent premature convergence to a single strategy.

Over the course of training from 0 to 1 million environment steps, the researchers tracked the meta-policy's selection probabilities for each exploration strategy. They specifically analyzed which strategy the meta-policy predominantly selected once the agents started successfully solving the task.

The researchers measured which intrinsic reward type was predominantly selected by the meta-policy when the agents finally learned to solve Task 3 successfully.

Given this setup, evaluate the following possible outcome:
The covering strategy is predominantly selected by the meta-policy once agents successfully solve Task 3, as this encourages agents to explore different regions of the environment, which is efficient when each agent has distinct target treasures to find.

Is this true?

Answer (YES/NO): NO